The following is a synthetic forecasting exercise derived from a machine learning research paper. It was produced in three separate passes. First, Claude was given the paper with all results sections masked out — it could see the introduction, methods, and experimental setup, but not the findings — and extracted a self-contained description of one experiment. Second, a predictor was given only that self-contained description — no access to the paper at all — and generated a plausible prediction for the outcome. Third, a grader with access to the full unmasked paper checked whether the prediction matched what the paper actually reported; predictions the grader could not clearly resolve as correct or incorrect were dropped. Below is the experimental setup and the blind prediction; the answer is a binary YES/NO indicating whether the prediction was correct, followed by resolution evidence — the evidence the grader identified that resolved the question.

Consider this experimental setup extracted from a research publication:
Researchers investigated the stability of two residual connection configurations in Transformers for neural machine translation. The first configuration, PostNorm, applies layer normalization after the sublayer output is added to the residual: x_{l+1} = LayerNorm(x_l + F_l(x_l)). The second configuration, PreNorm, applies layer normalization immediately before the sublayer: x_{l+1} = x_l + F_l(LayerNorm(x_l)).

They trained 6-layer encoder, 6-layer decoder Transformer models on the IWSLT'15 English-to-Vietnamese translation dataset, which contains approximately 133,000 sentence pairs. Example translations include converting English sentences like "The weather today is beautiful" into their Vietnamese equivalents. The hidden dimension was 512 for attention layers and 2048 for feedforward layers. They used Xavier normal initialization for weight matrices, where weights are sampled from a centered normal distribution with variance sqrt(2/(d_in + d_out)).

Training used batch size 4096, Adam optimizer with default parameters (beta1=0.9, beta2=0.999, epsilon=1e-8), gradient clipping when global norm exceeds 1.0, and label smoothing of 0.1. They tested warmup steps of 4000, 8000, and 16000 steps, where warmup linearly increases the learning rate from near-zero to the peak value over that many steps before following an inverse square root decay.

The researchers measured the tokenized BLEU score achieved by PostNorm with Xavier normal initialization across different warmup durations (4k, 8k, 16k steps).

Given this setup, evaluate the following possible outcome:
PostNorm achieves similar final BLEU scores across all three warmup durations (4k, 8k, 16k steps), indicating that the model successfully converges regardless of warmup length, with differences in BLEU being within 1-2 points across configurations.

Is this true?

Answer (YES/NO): NO